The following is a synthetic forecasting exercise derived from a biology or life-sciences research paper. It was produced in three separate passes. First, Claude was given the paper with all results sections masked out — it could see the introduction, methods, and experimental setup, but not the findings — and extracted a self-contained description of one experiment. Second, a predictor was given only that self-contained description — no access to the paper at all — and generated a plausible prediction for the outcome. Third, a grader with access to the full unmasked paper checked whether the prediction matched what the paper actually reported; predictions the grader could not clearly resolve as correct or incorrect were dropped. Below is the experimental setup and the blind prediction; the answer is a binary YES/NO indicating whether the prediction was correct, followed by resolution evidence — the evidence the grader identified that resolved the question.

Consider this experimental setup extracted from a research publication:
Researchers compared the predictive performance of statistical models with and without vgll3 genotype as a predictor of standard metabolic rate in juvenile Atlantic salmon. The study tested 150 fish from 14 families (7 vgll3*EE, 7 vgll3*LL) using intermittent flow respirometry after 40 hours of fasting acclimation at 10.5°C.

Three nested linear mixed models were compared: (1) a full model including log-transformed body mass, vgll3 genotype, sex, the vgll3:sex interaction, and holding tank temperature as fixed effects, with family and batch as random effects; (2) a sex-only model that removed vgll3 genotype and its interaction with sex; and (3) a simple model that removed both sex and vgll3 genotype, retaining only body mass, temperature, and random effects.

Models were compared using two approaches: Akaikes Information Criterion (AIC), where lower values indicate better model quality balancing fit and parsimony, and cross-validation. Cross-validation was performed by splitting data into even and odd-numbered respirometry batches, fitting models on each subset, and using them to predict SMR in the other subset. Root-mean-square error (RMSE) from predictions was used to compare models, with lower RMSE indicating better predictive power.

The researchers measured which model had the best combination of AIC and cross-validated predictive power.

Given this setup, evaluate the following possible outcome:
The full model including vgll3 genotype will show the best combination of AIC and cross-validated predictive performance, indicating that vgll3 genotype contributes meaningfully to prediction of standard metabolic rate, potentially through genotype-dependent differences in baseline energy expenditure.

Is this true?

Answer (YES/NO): NO